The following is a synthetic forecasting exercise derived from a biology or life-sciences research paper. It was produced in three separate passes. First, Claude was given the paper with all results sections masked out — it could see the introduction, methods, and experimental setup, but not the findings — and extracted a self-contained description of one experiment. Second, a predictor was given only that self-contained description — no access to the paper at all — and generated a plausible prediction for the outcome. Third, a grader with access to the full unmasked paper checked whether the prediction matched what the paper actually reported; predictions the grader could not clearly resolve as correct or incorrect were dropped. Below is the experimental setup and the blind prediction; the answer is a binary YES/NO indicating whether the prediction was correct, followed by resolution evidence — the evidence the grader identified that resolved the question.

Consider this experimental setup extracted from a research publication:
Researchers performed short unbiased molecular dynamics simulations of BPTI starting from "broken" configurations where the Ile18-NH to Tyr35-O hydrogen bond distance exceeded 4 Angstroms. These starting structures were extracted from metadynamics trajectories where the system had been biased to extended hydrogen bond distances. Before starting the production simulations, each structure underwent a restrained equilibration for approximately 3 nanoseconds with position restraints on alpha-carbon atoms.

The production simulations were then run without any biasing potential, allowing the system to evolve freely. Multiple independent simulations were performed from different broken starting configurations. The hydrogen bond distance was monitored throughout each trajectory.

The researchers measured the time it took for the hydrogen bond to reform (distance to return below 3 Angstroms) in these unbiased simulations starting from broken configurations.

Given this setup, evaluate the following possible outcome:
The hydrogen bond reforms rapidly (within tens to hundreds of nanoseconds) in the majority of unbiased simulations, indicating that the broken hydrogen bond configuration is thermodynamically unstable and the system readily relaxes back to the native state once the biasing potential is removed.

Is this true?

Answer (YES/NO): NO